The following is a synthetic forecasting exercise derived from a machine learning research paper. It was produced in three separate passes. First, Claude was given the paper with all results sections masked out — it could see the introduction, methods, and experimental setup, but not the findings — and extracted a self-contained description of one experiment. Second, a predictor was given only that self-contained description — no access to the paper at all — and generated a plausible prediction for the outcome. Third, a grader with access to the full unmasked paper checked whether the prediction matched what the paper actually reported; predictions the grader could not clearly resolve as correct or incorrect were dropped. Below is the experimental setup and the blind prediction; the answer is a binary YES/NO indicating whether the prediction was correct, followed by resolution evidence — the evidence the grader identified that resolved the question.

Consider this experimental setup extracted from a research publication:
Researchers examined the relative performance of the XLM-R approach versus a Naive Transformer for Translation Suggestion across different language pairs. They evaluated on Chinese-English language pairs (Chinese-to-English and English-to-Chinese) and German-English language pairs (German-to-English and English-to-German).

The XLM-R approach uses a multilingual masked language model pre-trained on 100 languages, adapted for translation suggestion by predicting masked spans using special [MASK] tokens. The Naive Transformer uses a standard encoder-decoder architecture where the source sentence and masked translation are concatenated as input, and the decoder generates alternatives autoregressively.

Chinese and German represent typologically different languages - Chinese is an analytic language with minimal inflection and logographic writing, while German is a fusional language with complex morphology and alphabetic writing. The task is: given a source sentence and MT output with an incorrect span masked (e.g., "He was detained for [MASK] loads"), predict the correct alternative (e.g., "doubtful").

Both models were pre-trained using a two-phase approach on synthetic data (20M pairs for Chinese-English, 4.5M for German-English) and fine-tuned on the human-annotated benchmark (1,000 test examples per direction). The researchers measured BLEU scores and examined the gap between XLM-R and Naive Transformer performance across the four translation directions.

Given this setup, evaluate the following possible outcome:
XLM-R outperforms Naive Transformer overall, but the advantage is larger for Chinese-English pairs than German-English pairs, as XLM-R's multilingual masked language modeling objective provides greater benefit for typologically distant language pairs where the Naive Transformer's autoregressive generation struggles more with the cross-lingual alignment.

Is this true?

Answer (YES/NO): NO